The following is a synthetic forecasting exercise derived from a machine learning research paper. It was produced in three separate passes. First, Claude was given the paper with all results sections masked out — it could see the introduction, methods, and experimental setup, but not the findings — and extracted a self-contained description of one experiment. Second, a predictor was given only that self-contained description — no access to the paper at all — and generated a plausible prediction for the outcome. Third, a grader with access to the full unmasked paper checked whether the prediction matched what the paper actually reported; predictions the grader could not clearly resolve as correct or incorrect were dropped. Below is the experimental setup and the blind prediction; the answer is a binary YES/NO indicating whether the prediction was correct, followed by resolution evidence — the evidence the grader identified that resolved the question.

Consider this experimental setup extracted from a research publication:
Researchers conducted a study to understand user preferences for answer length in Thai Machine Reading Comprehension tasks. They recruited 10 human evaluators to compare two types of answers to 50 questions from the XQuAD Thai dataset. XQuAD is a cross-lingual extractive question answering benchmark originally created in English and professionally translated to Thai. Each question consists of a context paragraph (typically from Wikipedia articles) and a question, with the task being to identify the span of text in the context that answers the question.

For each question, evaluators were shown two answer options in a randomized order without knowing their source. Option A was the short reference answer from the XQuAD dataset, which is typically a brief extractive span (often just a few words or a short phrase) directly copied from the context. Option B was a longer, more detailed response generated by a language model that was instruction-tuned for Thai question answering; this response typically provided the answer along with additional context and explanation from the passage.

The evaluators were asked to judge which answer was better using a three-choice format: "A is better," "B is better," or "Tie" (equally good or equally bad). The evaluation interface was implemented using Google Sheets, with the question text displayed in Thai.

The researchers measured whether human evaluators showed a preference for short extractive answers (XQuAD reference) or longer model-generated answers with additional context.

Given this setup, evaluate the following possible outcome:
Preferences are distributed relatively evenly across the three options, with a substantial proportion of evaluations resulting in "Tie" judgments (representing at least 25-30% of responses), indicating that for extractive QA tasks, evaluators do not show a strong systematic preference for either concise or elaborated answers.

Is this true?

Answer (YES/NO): NO